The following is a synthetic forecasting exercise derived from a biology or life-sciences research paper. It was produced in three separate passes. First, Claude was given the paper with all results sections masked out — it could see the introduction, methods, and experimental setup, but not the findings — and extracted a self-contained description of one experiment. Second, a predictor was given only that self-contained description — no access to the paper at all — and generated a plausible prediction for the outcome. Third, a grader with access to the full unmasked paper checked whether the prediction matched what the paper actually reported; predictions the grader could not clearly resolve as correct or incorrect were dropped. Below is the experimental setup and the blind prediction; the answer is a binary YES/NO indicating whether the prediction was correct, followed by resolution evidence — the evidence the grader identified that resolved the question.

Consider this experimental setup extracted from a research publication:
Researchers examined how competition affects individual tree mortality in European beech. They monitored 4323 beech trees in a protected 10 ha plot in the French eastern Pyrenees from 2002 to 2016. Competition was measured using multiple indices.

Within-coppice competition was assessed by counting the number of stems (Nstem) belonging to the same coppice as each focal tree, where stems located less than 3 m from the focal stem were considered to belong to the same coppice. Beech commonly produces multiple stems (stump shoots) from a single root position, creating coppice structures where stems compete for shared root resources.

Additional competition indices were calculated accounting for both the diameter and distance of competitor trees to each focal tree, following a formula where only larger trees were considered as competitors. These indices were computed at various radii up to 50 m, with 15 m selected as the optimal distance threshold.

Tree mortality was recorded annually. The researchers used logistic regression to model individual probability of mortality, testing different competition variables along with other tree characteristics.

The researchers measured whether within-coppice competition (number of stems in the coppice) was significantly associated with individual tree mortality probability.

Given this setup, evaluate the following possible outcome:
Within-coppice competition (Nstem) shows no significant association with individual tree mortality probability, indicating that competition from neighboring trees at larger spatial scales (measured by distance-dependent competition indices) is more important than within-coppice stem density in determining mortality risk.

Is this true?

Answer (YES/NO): NO